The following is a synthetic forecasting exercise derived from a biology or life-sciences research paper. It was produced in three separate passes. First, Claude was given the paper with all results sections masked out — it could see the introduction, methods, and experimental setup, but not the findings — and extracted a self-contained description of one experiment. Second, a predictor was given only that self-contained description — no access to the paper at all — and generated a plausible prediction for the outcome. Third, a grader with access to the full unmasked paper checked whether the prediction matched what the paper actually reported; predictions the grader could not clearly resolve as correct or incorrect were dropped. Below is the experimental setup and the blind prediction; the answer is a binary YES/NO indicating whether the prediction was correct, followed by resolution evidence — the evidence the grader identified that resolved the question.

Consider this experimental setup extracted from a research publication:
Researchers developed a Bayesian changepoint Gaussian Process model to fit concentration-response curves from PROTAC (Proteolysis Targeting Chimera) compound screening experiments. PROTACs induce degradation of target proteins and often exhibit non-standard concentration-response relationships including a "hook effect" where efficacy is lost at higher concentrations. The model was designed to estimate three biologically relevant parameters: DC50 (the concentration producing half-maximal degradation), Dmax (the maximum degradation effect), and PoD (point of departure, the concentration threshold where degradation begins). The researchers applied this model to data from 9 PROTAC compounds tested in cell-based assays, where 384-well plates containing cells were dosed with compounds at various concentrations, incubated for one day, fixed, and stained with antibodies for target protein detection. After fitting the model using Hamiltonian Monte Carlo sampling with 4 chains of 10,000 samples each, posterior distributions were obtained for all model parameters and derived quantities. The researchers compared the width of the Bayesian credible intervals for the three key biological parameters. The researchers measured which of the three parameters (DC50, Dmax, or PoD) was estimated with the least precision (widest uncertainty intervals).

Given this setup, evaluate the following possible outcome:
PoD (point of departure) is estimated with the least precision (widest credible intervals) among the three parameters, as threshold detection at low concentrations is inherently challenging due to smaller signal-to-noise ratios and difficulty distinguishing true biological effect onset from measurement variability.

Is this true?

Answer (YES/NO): YES